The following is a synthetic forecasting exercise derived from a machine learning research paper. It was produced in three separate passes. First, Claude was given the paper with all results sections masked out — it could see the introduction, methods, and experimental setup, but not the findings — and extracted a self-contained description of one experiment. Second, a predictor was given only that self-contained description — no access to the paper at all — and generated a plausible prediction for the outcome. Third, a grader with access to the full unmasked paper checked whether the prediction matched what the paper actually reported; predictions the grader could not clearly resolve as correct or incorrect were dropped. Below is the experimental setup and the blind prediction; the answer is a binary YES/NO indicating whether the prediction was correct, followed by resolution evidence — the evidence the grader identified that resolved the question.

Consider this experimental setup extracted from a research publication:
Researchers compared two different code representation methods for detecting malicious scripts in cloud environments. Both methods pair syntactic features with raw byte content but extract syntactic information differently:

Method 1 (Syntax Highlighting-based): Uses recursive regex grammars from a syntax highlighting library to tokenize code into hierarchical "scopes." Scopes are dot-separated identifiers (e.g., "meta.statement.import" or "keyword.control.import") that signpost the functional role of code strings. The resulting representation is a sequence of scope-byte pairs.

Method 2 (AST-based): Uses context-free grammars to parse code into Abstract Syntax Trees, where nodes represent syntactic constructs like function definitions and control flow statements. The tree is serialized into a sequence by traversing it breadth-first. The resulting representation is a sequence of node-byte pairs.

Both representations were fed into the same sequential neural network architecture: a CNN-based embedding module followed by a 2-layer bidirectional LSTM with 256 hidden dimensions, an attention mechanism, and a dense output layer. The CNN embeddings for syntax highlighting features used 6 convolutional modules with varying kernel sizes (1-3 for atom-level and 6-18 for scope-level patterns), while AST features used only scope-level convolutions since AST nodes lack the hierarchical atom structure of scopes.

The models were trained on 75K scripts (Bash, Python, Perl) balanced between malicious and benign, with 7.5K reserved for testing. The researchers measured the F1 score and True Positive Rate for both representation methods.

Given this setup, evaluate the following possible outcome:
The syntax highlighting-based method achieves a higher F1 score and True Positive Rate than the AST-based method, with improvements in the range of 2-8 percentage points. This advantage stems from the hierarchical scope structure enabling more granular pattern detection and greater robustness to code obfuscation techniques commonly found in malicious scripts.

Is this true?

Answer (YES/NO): NO